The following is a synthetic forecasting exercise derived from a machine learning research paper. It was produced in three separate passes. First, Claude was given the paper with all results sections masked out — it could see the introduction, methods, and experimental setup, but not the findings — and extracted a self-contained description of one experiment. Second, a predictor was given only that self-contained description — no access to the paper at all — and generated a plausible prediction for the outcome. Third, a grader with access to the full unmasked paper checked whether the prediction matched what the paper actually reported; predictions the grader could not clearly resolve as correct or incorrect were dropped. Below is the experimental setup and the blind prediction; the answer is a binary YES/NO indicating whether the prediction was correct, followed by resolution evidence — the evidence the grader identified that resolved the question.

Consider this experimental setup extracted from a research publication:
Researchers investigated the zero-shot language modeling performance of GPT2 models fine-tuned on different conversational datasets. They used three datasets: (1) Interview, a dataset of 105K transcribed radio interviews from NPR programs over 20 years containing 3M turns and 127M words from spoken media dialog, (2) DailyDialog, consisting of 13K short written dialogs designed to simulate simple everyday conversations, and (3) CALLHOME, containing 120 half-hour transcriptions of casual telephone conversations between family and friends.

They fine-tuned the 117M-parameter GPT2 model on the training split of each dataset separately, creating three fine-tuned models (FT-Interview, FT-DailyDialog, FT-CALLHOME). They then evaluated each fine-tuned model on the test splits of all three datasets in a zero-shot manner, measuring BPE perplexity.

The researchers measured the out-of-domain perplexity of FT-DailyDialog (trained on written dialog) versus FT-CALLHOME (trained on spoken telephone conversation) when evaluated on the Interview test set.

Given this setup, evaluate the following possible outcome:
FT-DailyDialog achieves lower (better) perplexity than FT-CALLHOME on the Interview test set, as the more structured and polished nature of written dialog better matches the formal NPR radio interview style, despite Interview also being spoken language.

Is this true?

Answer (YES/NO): NO